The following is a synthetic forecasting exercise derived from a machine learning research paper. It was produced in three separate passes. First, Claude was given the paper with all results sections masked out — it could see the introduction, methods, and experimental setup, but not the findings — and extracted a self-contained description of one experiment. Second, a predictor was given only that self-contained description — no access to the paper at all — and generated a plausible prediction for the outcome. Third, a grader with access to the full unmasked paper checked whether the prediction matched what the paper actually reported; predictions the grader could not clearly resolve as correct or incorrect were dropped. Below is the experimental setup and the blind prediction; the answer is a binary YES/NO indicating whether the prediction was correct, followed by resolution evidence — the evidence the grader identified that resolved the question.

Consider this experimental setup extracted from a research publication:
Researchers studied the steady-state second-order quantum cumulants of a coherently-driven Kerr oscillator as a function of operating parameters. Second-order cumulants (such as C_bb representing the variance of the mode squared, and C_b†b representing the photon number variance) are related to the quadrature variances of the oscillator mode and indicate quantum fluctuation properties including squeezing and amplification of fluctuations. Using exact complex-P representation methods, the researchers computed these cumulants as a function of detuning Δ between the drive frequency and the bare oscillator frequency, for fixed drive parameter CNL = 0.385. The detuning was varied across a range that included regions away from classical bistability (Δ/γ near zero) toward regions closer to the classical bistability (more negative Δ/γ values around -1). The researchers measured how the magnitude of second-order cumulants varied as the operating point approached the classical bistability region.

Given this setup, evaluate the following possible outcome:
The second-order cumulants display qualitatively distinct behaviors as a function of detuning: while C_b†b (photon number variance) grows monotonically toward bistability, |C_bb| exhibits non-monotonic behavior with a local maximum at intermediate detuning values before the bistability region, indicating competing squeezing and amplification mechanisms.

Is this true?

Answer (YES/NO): NO